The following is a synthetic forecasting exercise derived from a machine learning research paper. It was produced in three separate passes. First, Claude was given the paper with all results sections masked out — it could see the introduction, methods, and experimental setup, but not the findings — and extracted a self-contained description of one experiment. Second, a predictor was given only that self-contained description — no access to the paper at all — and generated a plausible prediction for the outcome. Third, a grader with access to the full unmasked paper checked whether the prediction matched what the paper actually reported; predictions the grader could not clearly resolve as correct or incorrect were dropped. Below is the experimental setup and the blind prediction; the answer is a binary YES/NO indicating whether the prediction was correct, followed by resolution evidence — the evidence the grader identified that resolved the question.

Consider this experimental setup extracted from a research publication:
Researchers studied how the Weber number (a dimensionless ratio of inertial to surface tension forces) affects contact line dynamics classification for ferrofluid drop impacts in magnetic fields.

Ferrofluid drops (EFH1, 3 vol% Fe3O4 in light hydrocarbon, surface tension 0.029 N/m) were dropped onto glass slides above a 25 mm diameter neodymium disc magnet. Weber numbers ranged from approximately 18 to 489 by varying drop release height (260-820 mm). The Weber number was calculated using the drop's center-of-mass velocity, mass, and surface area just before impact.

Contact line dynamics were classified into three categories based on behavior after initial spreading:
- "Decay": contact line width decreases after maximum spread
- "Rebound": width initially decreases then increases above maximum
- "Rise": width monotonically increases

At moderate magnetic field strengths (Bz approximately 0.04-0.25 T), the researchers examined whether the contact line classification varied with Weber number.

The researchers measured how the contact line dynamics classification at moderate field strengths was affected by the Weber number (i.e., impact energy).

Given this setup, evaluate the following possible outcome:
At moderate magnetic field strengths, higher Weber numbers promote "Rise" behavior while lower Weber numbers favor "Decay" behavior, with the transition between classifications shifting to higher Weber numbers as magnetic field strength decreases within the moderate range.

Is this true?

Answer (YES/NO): NO